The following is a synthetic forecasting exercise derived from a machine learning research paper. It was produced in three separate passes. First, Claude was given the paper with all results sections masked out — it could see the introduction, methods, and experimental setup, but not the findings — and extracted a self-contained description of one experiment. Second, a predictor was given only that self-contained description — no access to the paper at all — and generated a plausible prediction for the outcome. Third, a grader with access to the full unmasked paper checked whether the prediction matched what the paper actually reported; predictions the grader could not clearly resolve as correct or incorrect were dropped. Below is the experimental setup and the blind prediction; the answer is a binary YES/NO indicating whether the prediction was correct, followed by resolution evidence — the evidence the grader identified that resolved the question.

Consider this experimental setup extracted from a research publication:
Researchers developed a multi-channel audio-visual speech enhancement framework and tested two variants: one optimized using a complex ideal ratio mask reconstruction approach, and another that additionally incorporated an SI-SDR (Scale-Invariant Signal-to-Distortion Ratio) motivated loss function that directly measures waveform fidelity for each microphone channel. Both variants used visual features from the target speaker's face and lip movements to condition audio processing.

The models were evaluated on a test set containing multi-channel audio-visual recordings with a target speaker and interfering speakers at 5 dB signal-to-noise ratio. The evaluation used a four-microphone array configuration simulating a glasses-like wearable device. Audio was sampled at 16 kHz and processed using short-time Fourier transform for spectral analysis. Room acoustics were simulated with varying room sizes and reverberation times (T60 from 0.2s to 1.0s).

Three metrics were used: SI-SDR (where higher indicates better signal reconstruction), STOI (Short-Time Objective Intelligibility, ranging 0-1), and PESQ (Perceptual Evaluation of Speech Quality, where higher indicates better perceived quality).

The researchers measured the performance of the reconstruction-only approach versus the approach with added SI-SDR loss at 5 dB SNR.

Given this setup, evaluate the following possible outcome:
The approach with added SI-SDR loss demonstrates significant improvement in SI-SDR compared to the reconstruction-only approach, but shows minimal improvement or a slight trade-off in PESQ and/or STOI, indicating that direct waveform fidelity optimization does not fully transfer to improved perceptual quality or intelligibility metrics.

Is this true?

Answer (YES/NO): NO